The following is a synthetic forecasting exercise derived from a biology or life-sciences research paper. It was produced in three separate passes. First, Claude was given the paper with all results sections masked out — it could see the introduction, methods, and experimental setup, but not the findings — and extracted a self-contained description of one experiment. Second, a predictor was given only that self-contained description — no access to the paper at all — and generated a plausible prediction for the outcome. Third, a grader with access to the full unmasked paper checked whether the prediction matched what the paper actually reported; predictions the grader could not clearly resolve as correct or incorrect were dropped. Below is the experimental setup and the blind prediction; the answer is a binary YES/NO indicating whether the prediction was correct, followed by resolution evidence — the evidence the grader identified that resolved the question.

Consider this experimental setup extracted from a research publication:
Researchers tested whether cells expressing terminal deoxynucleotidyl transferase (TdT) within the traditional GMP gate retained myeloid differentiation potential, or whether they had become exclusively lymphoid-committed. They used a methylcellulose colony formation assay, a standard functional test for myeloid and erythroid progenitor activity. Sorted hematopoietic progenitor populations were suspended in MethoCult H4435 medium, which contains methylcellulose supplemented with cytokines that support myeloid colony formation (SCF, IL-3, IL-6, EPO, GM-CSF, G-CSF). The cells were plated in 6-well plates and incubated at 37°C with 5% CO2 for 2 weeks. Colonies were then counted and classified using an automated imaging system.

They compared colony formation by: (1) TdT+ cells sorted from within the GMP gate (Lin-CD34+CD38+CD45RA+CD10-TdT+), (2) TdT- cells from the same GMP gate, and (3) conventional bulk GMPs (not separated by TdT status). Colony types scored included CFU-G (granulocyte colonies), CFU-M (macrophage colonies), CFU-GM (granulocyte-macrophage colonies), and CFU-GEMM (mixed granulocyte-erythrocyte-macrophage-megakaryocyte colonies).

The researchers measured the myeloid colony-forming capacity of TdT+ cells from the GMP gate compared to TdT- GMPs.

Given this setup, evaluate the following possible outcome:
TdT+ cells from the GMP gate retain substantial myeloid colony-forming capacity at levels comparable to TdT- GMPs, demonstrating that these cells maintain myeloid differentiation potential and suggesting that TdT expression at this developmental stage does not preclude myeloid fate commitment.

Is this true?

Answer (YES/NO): NO